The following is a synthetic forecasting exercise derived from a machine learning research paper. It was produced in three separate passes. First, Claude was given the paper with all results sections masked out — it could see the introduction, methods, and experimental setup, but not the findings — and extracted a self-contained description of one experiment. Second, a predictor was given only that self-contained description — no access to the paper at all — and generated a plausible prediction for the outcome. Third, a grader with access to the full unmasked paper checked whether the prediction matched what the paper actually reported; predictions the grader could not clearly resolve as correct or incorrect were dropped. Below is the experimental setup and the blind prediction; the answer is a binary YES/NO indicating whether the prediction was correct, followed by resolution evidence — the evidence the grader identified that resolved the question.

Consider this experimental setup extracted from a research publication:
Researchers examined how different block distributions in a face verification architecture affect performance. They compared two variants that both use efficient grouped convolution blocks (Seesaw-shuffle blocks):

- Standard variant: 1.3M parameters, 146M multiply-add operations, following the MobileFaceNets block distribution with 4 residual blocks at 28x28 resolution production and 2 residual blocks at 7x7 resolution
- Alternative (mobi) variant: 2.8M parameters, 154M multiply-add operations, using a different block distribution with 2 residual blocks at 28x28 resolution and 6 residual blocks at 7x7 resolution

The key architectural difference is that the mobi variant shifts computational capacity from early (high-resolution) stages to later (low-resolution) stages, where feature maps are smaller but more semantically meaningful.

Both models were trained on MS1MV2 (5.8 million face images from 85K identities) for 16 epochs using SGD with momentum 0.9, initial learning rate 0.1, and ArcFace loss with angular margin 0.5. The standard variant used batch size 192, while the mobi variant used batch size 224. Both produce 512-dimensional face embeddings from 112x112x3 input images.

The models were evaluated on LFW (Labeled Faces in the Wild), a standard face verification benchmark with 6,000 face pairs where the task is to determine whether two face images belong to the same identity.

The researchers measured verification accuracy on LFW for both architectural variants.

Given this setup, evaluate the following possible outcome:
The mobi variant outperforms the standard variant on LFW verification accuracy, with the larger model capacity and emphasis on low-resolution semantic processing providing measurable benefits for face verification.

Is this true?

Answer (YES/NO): NO